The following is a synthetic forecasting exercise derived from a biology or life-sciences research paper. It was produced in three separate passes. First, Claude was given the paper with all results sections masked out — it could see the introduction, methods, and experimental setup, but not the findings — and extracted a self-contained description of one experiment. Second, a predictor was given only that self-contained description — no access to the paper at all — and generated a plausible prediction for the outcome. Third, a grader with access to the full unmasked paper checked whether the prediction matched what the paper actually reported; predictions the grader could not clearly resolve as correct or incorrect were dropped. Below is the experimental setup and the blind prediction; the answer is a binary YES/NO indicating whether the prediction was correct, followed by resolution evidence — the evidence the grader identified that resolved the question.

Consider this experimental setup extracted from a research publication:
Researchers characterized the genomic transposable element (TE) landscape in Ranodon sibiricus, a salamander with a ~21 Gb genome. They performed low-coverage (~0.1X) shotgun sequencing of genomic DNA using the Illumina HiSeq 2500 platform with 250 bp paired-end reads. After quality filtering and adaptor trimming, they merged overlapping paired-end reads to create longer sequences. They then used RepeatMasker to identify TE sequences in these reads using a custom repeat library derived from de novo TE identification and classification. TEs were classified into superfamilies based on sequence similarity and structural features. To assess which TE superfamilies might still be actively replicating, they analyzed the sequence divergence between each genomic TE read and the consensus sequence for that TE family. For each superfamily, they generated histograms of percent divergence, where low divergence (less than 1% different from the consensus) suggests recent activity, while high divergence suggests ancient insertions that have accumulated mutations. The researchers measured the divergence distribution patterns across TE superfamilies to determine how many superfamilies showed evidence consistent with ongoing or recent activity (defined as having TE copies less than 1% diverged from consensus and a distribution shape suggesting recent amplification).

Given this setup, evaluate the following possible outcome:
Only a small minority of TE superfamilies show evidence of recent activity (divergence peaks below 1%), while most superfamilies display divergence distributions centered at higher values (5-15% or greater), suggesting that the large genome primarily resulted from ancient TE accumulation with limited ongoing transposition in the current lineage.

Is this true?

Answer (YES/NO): NO